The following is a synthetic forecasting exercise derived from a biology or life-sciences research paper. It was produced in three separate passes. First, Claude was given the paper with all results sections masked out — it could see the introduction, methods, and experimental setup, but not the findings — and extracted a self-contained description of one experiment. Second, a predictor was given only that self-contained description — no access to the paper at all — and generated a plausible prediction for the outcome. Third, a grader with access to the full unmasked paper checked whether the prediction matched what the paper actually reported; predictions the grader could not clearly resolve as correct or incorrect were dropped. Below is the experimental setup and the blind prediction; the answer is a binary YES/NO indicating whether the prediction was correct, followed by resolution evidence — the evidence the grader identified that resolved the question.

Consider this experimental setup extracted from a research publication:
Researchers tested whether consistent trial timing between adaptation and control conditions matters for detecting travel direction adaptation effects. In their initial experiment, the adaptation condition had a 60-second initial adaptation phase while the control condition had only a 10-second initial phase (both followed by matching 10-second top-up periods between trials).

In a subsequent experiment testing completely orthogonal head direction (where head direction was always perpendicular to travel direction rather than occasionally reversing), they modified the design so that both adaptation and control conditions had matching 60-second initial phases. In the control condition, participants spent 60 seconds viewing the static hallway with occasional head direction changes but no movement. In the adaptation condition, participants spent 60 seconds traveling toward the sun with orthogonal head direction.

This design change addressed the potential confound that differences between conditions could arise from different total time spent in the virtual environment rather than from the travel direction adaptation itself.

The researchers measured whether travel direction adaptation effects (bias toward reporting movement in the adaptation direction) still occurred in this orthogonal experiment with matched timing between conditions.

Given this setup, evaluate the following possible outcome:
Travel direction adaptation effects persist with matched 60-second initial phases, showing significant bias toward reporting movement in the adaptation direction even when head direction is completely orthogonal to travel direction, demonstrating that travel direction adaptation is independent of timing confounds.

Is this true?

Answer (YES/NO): YES